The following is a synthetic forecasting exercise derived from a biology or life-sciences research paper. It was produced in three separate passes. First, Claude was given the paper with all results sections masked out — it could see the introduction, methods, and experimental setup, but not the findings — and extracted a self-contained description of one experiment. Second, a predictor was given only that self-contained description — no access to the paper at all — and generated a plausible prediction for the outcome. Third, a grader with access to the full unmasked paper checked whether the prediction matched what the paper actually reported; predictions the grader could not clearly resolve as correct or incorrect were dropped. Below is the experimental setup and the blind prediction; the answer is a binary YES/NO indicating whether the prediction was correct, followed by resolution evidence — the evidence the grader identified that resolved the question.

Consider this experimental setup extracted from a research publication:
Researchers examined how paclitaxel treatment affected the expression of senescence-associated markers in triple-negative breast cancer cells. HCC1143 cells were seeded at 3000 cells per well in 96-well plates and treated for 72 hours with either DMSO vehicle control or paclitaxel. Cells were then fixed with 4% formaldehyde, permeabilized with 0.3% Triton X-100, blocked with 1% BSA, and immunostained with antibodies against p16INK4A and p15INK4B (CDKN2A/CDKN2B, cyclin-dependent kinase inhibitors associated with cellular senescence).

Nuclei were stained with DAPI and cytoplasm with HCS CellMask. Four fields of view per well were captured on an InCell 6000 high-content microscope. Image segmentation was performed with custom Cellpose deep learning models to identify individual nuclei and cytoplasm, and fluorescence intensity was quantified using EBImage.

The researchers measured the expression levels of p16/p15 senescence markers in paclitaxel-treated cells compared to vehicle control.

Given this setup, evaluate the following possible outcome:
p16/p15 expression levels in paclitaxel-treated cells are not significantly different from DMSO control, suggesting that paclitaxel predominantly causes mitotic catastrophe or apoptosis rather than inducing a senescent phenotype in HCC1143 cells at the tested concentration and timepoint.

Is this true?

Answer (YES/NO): NO